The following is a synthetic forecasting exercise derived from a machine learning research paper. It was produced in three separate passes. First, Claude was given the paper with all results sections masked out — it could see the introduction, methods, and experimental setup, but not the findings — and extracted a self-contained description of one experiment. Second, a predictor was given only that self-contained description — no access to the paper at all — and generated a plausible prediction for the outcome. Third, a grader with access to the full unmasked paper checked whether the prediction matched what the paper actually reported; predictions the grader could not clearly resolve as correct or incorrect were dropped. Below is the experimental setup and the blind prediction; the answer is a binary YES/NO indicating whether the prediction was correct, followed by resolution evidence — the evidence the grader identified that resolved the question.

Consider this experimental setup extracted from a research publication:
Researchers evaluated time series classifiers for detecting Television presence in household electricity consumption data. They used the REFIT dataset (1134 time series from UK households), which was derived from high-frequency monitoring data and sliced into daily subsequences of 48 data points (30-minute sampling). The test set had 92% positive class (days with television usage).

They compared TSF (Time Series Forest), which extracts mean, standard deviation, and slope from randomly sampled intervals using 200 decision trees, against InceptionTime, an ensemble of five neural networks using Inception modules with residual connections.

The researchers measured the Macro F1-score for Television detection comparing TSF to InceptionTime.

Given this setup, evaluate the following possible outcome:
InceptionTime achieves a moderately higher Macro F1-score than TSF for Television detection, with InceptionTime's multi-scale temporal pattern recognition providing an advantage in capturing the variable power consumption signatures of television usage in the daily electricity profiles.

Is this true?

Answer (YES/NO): NO